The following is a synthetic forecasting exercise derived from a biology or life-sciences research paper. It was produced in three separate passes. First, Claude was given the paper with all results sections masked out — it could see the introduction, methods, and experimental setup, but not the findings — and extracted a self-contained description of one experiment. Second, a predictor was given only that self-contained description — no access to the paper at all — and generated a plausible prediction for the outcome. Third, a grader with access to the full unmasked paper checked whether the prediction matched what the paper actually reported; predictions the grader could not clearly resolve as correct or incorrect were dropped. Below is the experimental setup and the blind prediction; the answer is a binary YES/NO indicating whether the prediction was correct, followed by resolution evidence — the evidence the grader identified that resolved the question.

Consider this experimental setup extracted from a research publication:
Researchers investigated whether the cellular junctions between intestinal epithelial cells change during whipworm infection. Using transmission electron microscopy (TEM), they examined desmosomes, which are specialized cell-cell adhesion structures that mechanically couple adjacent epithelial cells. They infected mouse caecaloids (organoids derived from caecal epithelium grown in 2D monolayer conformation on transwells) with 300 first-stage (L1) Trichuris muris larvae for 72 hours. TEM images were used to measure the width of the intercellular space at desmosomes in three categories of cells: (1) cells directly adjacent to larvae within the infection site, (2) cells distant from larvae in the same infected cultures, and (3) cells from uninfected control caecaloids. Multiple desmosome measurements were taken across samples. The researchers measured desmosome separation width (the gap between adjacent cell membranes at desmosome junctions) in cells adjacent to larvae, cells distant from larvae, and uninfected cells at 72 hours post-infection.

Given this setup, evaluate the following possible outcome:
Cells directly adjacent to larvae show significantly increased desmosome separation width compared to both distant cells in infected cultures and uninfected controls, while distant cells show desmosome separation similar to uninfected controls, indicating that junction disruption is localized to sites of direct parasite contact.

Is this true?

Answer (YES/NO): YES